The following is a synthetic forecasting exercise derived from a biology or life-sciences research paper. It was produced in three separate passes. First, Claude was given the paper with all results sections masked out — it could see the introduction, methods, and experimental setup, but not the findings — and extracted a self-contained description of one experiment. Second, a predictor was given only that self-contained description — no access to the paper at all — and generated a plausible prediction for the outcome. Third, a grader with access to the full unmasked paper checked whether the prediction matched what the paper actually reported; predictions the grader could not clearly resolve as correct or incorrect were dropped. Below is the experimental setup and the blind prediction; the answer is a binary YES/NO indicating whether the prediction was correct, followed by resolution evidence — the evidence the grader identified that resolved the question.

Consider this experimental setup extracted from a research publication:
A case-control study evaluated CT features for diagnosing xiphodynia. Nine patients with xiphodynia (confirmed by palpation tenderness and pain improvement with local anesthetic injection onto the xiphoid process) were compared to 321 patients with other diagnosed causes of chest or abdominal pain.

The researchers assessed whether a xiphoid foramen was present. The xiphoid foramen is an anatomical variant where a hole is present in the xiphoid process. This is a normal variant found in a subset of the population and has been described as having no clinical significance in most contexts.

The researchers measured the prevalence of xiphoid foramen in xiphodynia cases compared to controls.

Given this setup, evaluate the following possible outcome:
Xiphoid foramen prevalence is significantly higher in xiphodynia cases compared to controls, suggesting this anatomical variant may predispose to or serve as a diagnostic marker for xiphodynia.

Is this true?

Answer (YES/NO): NO